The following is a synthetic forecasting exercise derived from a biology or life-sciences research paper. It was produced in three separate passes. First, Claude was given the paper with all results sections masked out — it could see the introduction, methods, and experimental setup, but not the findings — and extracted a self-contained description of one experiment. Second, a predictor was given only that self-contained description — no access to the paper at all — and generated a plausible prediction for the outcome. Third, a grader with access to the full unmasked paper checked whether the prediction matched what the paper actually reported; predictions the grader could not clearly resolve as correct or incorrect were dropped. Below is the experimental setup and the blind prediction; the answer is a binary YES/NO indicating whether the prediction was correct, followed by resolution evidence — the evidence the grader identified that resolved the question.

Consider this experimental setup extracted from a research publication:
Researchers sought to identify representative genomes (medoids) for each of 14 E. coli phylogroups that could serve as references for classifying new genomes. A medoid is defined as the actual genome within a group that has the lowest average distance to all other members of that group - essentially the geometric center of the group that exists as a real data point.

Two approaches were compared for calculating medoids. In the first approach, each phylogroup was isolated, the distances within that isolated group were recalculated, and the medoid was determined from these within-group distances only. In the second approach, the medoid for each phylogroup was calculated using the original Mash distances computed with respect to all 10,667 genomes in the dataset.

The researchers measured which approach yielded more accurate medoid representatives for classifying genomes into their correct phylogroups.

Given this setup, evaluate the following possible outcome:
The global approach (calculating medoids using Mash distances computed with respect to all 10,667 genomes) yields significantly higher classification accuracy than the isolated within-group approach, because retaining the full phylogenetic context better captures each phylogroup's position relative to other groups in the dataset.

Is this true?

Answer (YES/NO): NO